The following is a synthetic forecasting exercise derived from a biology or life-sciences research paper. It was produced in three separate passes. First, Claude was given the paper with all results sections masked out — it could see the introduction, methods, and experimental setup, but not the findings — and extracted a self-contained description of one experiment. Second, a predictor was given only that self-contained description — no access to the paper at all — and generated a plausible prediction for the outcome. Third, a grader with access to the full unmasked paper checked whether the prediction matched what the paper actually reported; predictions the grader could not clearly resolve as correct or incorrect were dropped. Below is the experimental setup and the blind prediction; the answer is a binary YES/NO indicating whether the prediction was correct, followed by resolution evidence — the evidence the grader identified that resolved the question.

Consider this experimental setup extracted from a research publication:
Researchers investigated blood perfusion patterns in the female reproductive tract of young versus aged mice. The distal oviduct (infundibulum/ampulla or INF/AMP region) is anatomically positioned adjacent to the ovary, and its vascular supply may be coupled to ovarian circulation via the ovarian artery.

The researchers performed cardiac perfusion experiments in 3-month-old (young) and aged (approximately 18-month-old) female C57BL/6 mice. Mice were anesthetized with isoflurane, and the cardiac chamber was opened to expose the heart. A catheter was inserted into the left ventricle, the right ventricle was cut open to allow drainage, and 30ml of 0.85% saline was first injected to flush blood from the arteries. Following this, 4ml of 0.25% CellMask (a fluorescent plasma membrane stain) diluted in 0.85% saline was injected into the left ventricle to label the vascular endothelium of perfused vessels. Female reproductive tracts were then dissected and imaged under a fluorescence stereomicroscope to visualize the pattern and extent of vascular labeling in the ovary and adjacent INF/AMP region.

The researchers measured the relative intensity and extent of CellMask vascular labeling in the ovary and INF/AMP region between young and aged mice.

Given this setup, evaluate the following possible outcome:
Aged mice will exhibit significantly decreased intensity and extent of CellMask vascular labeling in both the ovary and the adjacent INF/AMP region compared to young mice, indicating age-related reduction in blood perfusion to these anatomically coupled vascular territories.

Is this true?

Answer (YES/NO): YES